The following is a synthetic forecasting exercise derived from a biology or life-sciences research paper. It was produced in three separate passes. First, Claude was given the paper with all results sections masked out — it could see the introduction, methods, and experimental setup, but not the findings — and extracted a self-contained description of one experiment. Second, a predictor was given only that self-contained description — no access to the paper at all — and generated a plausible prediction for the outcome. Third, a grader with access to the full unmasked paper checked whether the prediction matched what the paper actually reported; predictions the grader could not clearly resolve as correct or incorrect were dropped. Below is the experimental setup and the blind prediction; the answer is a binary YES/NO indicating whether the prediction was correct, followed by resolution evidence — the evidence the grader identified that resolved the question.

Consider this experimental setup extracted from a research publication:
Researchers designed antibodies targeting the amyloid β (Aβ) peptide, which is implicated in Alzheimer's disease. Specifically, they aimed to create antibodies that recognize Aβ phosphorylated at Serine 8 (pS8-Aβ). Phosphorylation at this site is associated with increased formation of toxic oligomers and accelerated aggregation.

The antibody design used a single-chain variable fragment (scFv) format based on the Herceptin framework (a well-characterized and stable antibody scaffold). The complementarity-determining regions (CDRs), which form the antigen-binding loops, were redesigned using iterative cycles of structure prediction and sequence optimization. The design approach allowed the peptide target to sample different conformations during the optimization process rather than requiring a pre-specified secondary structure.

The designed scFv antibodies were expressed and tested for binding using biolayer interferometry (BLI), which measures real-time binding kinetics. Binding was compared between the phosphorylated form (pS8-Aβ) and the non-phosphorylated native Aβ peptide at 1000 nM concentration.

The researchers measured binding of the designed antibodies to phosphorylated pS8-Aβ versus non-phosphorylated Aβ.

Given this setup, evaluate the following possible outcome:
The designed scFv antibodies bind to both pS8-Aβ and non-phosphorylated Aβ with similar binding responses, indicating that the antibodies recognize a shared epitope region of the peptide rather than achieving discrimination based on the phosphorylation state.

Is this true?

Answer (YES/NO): NO